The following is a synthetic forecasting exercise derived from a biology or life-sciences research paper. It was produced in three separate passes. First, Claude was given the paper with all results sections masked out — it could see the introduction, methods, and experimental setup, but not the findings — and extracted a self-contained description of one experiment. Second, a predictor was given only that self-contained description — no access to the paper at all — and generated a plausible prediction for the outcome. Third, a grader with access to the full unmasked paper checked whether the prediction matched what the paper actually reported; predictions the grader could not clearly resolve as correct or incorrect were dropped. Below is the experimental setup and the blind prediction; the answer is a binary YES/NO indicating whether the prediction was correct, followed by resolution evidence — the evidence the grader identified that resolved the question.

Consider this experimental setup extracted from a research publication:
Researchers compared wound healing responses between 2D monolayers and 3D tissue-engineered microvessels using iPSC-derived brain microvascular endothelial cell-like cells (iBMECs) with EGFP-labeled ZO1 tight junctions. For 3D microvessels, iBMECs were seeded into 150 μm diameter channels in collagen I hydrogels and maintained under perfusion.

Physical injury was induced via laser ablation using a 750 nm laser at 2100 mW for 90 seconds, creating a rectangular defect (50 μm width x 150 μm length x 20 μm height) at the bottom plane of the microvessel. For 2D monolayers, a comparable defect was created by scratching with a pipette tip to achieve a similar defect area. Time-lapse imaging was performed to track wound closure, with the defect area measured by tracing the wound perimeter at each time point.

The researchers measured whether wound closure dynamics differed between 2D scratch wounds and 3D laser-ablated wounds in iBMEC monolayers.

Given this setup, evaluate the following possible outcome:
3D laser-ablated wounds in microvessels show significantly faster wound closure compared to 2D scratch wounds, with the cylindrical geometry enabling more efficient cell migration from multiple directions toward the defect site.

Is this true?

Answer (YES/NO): NO